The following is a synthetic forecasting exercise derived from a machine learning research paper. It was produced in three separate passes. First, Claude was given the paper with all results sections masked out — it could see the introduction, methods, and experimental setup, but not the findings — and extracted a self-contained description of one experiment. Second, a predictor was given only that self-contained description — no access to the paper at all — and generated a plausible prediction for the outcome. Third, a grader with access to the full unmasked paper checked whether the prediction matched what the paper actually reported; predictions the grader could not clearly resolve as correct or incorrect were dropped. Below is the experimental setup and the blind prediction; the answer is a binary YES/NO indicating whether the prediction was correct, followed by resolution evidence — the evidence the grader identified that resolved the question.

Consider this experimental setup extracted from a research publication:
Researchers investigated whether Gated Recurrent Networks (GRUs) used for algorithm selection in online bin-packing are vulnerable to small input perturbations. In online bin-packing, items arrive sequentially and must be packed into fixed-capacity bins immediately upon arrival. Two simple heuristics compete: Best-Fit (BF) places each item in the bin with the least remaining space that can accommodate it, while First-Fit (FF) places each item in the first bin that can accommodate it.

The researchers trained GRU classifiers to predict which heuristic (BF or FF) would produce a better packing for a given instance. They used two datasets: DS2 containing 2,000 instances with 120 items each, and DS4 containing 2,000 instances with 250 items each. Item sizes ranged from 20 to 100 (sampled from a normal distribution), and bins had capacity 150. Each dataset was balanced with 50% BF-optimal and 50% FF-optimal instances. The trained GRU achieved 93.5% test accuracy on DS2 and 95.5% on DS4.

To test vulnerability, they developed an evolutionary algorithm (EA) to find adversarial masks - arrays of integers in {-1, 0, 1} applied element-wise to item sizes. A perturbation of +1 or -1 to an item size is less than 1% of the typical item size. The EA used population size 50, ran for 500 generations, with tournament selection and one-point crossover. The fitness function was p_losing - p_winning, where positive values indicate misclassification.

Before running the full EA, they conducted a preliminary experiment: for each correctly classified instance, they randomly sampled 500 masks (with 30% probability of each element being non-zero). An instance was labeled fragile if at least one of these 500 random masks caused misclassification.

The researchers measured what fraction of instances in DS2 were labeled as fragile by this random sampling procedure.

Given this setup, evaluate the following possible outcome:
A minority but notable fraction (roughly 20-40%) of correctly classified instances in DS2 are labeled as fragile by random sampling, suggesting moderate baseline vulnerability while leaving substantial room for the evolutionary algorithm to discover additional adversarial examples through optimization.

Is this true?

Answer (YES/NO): NO